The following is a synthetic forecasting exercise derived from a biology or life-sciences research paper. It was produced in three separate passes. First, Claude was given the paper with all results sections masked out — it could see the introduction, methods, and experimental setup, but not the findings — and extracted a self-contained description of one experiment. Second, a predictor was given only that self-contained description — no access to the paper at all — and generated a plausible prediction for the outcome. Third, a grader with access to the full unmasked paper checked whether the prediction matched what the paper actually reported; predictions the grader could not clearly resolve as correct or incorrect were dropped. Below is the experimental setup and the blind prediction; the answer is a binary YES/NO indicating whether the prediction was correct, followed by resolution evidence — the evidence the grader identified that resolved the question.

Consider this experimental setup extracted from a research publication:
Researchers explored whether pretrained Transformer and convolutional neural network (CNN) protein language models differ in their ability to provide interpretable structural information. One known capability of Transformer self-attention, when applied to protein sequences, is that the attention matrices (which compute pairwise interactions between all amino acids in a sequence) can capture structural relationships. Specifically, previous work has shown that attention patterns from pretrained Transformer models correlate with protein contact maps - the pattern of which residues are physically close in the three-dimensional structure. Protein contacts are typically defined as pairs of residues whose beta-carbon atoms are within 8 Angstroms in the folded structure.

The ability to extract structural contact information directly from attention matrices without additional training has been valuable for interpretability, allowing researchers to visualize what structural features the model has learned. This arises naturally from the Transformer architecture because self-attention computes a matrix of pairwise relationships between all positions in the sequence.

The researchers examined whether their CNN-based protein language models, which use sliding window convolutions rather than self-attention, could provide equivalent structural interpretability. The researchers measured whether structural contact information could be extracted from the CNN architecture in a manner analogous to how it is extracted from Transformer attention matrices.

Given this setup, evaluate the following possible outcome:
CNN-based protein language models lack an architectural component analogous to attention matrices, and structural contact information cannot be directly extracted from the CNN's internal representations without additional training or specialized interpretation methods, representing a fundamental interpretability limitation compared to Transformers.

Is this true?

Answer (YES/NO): YES